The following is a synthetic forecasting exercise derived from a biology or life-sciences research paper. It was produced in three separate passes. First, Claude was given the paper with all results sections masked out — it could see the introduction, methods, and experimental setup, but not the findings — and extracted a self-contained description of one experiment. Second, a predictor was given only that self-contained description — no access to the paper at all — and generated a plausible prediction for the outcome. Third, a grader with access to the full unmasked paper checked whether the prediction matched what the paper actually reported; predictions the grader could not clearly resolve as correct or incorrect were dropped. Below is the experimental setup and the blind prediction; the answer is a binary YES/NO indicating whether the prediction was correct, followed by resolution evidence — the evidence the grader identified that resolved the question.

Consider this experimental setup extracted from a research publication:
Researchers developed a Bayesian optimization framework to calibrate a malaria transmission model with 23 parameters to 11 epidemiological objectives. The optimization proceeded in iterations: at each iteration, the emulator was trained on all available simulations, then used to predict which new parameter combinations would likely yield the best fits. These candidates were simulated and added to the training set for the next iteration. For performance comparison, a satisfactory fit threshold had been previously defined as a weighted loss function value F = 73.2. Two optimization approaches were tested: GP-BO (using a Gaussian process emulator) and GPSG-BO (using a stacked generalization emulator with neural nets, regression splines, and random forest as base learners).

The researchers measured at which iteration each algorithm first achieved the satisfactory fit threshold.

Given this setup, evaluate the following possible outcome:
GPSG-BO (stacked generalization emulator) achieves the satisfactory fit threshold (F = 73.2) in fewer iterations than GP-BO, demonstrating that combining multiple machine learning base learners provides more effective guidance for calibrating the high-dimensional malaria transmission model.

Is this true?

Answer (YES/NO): YES